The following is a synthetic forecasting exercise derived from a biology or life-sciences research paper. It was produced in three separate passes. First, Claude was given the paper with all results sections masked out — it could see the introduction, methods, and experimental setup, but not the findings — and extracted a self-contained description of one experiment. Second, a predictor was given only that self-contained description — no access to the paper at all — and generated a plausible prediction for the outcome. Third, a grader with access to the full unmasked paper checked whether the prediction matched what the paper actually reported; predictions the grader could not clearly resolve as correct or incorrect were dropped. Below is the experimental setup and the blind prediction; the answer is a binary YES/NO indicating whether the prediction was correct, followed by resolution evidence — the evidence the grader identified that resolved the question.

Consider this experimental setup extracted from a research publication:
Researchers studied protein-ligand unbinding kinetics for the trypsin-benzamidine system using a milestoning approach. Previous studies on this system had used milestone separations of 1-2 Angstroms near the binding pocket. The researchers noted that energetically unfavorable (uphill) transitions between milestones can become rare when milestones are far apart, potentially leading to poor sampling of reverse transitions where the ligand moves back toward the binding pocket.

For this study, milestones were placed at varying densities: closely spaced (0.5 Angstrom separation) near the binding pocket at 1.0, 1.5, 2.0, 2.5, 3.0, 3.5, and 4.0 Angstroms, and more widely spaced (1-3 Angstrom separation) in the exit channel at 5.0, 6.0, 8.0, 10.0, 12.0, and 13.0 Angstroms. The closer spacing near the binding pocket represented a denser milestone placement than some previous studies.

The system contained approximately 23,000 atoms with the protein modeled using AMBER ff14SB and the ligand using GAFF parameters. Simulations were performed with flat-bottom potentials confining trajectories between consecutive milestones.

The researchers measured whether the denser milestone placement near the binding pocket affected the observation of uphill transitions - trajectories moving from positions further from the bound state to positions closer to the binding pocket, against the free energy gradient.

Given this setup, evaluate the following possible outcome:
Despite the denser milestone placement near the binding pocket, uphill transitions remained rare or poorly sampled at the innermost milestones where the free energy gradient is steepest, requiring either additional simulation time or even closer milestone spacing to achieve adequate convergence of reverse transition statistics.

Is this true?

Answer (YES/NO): NO